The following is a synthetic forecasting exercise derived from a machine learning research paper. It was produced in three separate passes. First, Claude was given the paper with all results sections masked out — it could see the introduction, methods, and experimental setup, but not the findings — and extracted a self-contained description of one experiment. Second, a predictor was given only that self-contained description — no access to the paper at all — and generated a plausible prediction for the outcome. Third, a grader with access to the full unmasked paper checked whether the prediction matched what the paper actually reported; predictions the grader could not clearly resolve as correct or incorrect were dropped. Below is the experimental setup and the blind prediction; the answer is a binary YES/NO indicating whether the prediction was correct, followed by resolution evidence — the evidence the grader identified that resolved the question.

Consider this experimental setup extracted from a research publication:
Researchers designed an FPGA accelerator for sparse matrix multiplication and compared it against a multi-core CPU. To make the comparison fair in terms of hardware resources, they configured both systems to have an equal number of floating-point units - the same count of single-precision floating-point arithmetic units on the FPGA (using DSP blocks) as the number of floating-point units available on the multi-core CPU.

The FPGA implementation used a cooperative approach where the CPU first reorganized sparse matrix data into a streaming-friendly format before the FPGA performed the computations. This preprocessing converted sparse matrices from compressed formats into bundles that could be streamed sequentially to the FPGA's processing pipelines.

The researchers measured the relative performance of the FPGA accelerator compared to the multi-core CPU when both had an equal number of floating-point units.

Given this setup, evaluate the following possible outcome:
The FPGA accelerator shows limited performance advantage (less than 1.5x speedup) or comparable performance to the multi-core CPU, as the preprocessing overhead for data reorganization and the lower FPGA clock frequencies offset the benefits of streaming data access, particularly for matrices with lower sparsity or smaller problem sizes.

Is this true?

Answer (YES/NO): NO